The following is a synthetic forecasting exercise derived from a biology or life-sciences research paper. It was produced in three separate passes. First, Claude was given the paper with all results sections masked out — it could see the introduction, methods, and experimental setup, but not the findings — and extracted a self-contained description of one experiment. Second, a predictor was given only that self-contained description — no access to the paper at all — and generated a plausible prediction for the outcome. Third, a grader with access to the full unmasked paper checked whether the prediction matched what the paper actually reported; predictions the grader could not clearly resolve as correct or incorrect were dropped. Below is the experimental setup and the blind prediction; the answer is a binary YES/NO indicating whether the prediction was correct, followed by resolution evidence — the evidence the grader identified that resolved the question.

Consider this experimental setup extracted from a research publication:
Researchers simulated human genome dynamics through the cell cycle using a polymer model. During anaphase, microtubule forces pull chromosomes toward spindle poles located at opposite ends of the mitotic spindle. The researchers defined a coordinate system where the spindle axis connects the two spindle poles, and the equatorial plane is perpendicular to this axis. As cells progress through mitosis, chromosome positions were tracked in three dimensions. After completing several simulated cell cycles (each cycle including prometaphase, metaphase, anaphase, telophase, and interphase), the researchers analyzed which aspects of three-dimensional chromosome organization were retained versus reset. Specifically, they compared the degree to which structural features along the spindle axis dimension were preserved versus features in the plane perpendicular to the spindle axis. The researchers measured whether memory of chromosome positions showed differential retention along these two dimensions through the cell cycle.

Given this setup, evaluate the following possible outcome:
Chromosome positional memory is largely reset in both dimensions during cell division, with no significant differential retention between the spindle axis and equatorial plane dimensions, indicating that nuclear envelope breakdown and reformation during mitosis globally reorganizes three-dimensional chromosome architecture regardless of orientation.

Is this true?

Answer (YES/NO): NO